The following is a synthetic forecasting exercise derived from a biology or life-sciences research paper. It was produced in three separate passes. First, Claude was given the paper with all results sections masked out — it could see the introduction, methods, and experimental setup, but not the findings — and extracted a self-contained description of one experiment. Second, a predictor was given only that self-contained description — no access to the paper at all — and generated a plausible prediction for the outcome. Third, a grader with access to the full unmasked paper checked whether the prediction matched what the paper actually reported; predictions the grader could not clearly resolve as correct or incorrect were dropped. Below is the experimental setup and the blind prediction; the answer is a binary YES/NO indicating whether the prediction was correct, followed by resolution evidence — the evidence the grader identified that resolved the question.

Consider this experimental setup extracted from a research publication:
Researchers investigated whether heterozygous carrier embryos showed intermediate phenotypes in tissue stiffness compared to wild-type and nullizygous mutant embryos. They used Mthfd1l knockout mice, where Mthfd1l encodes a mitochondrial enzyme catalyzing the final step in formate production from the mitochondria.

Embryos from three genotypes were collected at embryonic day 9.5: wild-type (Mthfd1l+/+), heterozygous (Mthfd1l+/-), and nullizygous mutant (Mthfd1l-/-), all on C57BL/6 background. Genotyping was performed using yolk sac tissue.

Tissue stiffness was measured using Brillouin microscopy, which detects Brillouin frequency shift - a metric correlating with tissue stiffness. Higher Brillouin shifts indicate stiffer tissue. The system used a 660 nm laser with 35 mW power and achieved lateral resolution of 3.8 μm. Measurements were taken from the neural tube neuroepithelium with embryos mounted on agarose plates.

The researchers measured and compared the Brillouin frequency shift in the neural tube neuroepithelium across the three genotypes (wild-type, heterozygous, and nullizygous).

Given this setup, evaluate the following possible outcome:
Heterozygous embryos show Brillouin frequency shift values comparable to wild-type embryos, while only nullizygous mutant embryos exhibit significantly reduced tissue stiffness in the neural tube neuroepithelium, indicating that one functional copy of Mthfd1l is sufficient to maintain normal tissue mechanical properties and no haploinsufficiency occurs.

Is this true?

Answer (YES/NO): YES